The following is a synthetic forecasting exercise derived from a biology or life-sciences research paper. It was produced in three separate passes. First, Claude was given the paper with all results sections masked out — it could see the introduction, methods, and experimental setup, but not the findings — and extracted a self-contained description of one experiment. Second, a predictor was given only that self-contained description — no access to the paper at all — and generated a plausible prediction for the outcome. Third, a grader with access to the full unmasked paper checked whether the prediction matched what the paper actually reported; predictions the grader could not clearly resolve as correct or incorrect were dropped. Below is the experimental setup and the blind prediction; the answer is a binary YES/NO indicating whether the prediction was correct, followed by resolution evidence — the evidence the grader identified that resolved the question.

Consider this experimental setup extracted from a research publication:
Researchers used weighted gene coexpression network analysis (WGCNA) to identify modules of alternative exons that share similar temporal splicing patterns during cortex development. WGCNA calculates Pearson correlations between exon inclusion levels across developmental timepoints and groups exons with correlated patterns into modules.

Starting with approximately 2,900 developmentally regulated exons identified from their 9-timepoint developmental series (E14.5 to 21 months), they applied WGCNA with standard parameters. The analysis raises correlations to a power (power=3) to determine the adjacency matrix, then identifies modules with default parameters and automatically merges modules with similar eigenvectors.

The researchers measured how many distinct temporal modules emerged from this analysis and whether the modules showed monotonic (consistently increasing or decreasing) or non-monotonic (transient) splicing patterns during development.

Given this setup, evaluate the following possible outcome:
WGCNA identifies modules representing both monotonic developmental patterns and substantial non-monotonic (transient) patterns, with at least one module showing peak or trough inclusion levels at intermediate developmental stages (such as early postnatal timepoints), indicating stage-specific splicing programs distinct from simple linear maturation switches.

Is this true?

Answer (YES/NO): YES